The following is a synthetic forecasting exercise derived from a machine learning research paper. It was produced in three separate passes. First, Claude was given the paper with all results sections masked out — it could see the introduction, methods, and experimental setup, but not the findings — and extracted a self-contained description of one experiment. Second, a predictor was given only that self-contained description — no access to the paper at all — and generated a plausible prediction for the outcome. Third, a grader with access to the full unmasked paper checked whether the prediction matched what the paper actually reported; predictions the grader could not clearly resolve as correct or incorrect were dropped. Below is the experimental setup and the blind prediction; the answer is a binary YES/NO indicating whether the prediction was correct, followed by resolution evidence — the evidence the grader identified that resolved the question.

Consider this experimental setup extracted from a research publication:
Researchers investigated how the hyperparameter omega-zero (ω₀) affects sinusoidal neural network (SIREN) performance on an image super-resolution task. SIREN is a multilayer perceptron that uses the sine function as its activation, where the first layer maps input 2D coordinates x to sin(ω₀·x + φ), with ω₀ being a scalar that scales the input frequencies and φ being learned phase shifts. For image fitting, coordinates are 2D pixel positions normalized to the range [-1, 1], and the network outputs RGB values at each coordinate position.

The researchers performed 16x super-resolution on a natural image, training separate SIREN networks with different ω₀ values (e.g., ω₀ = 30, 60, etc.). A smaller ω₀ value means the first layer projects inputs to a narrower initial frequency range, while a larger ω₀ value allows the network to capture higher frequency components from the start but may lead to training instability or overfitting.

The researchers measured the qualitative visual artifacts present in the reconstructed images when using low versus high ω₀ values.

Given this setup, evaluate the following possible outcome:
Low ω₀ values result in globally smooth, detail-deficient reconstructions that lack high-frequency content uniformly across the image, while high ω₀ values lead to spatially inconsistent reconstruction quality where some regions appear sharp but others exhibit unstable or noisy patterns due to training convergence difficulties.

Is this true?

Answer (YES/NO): NO